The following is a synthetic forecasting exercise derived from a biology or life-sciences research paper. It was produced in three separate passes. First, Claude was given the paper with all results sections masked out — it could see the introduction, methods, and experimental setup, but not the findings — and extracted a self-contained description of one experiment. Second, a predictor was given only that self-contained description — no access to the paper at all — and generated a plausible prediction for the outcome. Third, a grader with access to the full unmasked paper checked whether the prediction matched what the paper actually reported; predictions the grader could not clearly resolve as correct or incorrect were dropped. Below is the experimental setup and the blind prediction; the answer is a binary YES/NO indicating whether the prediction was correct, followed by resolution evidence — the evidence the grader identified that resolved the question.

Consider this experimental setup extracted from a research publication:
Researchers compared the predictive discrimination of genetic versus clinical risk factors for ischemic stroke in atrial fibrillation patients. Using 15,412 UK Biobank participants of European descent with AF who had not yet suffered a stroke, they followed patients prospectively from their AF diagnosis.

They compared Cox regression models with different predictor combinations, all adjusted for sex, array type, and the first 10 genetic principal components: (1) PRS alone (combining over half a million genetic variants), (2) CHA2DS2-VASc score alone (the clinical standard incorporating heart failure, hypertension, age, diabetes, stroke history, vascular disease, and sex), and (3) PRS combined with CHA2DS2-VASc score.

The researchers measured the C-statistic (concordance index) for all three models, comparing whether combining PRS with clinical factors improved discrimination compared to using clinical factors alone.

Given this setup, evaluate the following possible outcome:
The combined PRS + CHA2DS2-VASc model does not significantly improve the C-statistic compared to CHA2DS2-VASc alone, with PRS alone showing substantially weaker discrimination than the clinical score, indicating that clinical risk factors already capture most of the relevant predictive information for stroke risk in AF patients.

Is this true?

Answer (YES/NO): NO